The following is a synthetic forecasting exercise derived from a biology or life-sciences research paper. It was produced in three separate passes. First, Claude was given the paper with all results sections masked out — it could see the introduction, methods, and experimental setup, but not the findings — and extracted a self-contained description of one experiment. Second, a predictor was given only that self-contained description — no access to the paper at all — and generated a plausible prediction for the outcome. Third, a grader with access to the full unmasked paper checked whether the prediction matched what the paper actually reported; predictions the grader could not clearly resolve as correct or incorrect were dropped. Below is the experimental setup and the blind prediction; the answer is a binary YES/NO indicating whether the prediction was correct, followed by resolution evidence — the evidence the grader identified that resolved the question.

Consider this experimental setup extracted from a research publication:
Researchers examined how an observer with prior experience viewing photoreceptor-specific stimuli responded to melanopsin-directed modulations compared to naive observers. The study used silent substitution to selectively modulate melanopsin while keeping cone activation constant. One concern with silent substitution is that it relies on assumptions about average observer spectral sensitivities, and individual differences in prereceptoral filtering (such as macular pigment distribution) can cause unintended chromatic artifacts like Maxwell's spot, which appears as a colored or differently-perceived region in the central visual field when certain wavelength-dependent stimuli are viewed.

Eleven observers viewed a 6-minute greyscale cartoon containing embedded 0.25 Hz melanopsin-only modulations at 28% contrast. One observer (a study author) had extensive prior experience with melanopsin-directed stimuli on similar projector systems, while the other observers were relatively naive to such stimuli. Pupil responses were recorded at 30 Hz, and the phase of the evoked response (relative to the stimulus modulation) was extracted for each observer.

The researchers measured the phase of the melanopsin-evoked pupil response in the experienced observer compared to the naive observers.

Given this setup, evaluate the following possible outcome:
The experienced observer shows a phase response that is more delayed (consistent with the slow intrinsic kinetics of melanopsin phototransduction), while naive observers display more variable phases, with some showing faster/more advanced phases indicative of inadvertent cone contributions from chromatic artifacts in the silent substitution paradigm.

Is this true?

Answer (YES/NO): NO